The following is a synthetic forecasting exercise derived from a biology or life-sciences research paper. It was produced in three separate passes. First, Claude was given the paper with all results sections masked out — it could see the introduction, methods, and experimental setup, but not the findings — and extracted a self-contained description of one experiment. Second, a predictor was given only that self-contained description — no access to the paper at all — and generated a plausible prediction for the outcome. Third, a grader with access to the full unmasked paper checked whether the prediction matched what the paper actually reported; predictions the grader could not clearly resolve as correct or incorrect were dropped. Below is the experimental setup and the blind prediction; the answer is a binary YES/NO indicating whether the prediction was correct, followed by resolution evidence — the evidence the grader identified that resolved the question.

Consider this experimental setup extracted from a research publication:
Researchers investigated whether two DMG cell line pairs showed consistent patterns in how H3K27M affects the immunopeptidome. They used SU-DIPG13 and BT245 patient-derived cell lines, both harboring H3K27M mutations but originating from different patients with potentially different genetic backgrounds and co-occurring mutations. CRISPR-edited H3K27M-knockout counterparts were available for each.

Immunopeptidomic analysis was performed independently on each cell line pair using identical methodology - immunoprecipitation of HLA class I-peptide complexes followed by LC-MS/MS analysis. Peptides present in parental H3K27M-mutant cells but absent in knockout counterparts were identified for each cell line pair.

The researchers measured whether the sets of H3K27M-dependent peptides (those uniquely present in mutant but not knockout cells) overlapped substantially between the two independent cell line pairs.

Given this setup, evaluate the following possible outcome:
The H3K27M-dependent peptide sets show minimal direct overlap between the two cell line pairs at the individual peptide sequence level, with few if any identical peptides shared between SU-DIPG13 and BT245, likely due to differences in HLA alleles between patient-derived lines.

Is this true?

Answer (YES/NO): YES